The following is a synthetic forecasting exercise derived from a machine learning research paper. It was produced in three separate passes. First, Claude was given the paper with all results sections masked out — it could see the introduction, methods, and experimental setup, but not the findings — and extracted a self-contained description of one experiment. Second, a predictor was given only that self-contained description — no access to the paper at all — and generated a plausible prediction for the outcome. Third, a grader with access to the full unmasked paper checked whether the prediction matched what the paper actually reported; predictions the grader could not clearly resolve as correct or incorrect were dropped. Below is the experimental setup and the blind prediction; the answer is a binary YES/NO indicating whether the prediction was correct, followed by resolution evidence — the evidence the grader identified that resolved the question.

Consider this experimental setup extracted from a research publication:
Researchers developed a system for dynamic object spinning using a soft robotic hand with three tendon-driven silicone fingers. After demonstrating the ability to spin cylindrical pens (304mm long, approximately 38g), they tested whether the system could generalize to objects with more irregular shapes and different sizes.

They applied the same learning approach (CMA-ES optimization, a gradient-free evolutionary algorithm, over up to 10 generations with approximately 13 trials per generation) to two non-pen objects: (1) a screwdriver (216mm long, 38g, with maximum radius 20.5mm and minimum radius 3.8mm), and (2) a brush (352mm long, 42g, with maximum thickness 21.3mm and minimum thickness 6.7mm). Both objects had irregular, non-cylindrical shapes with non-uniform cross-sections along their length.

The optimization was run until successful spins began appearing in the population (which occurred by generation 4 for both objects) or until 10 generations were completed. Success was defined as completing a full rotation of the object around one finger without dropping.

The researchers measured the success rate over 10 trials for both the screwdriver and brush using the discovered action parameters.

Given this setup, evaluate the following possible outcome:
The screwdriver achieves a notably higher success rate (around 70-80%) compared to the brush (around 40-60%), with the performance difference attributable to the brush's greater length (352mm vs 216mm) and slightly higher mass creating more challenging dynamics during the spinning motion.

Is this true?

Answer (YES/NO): NO